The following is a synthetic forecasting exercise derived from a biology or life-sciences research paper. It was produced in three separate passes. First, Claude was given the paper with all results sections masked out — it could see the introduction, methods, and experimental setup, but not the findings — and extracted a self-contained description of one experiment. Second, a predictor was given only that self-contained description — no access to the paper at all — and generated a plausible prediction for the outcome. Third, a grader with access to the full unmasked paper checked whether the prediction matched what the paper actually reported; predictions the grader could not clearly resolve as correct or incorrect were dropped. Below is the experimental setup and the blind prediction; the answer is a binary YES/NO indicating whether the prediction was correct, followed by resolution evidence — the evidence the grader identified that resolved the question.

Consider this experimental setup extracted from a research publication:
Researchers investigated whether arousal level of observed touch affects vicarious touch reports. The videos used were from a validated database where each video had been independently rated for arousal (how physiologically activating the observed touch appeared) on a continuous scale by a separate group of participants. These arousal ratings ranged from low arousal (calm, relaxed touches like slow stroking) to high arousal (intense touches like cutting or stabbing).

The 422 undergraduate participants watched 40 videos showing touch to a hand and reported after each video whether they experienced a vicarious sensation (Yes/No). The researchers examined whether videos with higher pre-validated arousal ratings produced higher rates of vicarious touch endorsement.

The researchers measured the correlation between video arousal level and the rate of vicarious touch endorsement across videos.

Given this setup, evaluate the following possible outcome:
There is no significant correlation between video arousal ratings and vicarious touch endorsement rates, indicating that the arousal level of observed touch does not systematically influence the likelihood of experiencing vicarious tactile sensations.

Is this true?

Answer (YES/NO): NO